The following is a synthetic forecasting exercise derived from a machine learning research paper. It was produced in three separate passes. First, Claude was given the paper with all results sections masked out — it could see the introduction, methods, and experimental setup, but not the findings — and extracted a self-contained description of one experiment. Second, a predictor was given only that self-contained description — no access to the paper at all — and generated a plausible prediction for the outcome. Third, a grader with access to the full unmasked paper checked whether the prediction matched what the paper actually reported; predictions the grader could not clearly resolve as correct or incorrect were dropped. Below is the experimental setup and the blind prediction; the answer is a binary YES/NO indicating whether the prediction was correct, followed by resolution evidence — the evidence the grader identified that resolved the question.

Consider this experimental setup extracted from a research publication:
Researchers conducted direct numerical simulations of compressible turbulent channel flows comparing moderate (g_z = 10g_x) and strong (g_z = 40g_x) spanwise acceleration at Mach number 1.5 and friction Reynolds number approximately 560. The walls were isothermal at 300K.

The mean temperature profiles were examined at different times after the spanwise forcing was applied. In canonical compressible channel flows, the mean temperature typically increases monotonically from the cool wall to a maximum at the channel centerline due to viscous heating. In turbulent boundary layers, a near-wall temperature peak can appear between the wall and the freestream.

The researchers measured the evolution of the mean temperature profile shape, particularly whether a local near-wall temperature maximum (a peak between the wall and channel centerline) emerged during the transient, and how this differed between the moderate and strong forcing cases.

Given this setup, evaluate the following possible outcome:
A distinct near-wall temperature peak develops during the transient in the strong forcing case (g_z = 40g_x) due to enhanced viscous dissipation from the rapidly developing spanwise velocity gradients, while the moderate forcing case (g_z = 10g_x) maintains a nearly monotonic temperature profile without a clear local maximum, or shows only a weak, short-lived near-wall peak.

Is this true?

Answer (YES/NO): YES